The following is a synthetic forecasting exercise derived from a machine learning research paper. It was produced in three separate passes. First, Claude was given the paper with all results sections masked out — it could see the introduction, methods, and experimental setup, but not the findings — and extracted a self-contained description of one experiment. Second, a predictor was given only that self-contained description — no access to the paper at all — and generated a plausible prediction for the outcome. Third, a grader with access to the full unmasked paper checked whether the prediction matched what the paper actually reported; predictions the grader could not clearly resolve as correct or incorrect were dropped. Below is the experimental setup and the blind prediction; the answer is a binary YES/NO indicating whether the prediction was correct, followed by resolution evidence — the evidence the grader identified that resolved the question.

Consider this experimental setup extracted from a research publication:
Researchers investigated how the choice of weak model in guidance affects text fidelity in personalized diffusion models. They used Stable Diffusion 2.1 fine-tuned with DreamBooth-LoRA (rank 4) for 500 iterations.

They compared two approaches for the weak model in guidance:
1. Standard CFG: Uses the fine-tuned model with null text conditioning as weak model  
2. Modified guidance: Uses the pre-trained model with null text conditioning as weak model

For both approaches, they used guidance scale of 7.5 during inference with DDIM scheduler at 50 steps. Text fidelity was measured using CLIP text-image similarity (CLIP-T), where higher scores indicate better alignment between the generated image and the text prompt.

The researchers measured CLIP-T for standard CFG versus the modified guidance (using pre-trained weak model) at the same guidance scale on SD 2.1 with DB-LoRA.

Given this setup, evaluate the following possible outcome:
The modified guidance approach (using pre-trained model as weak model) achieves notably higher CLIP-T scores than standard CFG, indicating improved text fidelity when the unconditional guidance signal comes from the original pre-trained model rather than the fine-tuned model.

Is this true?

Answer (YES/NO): NO